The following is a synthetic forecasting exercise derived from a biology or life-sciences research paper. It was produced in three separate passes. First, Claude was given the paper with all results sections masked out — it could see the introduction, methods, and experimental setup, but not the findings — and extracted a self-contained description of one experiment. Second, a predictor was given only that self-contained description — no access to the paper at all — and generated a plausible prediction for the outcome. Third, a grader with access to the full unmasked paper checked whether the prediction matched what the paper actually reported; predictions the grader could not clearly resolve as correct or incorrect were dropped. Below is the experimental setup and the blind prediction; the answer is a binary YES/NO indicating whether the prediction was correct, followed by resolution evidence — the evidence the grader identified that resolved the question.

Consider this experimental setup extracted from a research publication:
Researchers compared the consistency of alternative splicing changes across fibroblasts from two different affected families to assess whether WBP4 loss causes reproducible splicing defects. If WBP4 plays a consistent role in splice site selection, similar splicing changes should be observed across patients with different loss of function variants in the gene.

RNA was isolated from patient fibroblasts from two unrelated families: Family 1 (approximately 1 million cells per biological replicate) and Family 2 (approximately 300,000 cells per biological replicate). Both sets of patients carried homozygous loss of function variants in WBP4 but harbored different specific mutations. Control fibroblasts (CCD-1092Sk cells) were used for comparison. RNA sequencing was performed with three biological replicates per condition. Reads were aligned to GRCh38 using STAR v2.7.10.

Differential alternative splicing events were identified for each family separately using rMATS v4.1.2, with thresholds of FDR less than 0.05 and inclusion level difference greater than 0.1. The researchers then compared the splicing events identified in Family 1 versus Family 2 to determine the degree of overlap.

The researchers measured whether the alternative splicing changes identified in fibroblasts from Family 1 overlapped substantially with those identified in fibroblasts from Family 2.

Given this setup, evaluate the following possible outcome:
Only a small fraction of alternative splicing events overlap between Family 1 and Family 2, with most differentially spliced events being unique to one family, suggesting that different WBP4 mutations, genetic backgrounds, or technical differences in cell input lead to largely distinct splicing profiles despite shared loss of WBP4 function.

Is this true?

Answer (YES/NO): NO